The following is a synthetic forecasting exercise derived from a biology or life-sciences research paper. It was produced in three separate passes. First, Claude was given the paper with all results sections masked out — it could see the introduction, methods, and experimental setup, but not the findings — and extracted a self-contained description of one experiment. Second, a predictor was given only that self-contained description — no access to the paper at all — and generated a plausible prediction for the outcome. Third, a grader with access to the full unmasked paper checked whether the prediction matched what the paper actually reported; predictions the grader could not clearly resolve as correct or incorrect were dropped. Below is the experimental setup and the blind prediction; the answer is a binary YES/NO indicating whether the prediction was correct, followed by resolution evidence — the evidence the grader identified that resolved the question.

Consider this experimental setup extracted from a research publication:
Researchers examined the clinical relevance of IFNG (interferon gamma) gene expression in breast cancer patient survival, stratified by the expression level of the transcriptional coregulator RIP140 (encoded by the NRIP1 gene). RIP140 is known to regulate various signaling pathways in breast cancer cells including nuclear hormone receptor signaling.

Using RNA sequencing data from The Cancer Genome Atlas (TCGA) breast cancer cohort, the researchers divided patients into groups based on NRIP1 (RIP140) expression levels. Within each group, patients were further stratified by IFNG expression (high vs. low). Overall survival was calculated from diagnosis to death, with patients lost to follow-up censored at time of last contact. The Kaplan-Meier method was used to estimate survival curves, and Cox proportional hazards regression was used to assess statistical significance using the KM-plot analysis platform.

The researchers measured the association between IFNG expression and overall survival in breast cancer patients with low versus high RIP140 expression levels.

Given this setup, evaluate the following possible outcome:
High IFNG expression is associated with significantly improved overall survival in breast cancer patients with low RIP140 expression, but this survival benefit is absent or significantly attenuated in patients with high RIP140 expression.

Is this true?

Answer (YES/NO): YES